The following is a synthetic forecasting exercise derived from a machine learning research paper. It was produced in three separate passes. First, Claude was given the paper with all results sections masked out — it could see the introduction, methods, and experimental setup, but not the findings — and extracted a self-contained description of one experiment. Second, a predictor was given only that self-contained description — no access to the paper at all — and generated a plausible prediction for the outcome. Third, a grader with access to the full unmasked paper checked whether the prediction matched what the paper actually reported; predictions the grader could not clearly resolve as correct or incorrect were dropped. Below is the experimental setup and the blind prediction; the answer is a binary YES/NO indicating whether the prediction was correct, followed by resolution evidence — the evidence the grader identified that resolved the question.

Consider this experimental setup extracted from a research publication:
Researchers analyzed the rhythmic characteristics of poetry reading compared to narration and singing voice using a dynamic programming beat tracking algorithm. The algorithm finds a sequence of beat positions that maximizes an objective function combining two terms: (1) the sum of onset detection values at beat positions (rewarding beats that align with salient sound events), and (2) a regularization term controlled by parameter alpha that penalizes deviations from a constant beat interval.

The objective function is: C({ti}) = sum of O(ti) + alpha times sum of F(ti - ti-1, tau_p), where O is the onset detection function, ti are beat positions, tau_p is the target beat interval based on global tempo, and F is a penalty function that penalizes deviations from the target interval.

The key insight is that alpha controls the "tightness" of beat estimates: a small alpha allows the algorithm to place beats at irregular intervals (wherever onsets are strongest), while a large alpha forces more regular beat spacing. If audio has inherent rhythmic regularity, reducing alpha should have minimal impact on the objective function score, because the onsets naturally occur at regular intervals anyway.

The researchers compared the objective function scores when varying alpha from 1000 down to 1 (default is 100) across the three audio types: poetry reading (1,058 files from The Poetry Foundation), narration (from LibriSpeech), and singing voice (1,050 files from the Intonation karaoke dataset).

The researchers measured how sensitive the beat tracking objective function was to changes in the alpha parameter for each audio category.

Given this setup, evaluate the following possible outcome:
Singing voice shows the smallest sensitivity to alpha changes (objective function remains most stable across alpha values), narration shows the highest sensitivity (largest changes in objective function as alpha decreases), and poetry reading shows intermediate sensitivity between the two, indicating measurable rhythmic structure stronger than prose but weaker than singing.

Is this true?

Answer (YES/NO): YES